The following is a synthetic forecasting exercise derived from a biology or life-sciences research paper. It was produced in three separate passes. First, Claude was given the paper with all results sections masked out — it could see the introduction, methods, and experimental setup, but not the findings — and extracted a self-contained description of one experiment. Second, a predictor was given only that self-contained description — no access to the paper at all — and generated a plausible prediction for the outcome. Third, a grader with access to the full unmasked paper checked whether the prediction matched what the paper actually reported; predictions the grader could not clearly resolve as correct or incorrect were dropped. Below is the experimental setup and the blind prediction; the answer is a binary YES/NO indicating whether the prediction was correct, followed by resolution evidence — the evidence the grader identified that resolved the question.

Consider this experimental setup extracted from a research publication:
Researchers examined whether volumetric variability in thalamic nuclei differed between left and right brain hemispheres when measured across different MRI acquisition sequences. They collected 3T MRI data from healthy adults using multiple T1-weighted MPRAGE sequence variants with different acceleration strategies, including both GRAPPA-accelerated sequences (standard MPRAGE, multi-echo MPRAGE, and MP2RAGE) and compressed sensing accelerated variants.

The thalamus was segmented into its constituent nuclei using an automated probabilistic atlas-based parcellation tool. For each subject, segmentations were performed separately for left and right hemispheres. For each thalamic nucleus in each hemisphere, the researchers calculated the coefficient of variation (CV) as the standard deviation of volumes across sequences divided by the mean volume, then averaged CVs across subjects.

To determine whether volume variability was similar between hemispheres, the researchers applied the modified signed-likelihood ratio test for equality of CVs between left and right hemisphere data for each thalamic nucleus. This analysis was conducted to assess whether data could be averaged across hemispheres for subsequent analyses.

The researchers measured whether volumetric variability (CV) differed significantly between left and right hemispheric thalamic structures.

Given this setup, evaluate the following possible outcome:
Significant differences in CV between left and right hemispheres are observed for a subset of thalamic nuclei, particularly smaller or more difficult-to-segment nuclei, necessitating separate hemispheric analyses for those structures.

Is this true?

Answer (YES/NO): NO